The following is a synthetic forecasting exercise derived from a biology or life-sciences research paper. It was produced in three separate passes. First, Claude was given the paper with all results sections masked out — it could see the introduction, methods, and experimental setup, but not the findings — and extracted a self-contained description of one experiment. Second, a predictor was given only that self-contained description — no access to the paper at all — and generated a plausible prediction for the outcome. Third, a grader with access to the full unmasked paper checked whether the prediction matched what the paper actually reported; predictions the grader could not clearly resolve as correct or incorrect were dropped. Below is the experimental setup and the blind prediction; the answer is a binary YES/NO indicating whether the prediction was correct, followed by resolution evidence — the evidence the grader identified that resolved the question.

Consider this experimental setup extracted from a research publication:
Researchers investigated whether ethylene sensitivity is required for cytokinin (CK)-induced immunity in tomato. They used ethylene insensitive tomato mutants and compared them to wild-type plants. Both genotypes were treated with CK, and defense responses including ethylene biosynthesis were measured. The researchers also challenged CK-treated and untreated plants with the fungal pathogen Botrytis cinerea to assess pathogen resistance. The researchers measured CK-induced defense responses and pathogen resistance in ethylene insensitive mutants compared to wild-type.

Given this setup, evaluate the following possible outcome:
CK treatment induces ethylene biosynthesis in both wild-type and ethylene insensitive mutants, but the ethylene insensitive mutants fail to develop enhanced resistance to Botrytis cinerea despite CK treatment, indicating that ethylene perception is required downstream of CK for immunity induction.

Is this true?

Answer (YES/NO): YES